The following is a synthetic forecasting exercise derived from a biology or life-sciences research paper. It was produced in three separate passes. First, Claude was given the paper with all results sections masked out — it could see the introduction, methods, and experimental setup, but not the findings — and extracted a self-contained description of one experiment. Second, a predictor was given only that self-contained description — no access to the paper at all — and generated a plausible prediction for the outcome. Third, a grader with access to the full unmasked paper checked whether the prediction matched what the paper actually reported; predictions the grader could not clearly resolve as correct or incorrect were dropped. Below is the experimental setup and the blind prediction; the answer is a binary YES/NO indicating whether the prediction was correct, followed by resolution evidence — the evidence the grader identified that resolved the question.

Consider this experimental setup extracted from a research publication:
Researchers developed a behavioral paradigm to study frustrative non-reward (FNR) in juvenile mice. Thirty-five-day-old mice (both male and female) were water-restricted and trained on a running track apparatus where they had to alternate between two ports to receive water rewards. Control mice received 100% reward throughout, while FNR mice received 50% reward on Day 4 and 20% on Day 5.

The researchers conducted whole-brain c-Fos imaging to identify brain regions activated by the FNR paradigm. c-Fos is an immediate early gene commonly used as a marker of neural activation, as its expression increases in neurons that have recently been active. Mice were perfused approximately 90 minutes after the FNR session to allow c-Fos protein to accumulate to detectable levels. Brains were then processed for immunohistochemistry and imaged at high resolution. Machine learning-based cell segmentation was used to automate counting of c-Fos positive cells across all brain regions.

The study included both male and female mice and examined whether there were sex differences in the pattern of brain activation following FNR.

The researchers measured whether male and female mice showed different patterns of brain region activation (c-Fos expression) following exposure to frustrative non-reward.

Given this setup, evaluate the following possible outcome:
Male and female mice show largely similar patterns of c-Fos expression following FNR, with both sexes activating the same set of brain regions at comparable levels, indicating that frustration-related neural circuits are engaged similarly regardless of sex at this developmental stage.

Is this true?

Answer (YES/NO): YES